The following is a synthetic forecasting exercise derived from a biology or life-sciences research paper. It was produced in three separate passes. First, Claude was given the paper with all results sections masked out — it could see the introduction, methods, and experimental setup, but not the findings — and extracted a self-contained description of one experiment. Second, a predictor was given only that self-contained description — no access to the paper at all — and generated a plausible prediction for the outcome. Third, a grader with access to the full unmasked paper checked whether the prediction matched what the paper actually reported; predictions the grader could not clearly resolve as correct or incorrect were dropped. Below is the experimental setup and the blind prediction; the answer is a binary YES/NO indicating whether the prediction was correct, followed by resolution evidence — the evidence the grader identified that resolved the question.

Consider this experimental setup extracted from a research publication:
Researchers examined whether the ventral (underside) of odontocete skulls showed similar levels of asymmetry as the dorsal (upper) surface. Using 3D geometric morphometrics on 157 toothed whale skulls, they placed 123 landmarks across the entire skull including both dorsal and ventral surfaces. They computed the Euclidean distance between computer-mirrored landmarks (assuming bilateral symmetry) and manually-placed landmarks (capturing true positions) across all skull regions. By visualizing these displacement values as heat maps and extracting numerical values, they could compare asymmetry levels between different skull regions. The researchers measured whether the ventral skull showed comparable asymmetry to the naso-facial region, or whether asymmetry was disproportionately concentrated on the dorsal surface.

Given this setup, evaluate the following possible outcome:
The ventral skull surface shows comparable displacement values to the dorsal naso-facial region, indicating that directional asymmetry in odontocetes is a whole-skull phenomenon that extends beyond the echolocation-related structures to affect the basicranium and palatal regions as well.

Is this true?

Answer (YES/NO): NO